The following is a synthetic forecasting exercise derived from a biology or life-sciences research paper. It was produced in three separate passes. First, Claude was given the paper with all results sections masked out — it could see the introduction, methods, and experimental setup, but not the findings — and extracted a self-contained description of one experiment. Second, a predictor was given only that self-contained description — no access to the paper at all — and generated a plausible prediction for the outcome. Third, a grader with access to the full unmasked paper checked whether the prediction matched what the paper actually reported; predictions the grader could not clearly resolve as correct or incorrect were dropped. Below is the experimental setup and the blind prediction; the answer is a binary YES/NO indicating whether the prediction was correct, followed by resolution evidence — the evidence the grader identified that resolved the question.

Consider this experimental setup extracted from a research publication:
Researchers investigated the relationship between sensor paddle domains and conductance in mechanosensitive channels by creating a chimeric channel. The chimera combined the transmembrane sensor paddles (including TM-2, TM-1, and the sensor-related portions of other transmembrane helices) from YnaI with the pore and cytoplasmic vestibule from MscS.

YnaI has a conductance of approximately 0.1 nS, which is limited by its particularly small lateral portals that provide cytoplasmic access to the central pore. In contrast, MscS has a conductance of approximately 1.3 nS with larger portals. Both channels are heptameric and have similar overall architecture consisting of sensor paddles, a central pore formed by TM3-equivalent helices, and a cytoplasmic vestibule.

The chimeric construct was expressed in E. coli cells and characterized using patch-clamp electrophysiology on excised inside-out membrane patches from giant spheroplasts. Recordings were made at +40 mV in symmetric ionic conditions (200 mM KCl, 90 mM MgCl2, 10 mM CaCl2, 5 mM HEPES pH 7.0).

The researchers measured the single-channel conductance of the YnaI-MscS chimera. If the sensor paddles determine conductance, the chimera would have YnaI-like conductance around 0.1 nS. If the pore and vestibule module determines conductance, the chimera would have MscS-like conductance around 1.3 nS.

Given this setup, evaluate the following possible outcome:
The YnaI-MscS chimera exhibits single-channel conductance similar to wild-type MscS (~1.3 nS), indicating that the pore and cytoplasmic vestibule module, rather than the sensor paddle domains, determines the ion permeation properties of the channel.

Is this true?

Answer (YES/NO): YES